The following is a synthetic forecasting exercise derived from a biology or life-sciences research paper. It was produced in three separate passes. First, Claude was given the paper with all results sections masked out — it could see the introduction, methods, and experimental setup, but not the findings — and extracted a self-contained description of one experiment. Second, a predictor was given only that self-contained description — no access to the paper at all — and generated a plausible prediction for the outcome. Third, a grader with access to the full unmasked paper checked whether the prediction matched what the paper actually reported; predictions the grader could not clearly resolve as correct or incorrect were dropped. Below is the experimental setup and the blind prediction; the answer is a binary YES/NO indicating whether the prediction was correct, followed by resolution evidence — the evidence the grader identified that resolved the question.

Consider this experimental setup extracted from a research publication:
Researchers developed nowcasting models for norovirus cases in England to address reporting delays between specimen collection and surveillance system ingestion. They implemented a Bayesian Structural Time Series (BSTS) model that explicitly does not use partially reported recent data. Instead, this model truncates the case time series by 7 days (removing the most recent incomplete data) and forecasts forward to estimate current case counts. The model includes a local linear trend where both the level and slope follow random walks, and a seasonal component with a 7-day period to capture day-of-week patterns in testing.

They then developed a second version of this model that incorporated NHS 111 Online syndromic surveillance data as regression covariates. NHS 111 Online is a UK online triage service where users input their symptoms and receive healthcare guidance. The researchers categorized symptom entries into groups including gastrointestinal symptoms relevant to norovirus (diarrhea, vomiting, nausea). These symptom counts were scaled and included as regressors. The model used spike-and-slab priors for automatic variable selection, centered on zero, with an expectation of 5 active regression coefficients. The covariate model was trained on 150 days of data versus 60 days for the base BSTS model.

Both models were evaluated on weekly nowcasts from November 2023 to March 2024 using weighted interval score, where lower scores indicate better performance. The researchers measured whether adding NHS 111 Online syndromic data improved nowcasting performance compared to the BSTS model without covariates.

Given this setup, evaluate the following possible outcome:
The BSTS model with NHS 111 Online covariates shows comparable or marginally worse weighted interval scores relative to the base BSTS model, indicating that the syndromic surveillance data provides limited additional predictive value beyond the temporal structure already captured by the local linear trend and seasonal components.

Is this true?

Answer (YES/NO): NO